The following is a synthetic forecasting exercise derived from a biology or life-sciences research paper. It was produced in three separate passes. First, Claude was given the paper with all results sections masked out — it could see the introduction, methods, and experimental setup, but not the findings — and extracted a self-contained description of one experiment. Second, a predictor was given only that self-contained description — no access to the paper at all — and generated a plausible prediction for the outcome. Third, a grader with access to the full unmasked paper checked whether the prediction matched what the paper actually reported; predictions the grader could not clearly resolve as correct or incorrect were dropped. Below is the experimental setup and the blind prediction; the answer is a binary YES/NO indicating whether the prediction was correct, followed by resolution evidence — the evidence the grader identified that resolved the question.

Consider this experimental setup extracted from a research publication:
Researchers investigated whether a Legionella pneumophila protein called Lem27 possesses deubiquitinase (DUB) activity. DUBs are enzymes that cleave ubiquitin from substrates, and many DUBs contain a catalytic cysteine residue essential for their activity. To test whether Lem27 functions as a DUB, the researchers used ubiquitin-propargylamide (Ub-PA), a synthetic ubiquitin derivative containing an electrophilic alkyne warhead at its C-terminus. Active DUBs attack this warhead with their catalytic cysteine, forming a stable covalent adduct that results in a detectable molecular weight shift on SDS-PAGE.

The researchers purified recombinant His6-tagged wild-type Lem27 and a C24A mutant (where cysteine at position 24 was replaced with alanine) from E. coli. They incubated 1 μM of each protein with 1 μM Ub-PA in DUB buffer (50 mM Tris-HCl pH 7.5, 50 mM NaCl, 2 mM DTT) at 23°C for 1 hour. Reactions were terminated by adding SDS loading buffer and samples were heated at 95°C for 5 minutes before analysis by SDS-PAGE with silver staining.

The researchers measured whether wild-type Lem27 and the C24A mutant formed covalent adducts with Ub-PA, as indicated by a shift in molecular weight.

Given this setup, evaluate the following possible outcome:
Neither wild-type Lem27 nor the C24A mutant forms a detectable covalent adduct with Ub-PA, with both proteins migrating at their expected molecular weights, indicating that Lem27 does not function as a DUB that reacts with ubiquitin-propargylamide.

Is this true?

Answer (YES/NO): NO